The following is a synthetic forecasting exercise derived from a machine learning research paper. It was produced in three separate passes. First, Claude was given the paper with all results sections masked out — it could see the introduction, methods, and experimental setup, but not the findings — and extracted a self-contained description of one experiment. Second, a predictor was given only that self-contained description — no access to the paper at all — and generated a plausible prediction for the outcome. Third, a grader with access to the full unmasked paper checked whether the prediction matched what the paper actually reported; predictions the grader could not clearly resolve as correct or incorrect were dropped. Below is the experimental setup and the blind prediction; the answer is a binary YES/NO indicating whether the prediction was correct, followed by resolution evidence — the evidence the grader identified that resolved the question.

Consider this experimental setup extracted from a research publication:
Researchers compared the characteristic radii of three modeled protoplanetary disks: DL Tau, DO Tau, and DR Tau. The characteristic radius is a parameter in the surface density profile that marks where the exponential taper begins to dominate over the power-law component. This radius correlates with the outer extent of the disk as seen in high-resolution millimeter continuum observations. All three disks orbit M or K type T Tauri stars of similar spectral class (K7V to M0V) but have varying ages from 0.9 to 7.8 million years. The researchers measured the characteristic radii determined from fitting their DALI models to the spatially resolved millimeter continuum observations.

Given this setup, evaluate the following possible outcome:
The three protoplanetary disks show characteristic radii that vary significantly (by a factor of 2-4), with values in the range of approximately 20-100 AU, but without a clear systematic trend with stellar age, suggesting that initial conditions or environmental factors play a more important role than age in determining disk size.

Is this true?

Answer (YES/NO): NO